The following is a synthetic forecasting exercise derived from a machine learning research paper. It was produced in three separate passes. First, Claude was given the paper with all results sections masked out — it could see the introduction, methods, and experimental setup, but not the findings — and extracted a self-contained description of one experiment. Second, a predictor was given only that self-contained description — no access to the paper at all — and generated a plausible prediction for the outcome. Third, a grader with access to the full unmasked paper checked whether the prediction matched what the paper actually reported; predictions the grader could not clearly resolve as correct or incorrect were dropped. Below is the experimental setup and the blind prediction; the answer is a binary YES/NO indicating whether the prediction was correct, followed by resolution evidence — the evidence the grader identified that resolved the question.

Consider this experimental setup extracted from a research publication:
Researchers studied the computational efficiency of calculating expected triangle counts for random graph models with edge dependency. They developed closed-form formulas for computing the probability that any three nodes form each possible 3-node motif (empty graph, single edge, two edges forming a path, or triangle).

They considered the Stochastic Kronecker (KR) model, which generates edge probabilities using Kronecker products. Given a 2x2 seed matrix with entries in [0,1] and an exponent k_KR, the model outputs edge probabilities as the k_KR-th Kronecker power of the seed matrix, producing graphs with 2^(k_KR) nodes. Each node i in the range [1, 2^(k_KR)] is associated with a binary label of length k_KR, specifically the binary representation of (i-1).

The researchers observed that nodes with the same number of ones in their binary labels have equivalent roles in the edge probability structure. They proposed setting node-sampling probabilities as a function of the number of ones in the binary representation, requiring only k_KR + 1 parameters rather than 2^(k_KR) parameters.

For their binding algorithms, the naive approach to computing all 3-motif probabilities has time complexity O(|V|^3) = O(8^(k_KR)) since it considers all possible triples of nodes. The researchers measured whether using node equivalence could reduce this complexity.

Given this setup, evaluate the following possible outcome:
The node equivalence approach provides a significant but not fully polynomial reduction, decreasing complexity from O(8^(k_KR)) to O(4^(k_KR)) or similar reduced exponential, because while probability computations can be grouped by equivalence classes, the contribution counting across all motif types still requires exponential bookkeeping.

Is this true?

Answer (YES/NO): NO